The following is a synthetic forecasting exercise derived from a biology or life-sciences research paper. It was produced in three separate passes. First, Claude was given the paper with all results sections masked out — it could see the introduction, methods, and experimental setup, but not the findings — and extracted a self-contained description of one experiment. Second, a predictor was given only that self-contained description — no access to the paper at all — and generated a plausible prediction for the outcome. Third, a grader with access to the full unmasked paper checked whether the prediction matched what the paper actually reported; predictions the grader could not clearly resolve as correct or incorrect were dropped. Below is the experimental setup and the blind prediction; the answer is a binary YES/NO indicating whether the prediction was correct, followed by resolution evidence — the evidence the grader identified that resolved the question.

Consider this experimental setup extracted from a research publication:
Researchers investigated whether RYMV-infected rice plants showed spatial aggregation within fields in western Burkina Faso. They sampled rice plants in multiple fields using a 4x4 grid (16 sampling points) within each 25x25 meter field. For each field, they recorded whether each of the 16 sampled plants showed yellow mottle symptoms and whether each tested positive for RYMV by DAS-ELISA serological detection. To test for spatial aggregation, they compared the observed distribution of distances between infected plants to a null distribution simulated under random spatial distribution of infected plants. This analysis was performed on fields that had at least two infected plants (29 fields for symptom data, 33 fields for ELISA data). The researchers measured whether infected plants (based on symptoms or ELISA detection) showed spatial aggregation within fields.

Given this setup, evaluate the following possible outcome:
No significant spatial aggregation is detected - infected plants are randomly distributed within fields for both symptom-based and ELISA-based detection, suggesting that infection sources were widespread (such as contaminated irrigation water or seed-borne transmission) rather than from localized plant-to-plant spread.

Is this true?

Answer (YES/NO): NO